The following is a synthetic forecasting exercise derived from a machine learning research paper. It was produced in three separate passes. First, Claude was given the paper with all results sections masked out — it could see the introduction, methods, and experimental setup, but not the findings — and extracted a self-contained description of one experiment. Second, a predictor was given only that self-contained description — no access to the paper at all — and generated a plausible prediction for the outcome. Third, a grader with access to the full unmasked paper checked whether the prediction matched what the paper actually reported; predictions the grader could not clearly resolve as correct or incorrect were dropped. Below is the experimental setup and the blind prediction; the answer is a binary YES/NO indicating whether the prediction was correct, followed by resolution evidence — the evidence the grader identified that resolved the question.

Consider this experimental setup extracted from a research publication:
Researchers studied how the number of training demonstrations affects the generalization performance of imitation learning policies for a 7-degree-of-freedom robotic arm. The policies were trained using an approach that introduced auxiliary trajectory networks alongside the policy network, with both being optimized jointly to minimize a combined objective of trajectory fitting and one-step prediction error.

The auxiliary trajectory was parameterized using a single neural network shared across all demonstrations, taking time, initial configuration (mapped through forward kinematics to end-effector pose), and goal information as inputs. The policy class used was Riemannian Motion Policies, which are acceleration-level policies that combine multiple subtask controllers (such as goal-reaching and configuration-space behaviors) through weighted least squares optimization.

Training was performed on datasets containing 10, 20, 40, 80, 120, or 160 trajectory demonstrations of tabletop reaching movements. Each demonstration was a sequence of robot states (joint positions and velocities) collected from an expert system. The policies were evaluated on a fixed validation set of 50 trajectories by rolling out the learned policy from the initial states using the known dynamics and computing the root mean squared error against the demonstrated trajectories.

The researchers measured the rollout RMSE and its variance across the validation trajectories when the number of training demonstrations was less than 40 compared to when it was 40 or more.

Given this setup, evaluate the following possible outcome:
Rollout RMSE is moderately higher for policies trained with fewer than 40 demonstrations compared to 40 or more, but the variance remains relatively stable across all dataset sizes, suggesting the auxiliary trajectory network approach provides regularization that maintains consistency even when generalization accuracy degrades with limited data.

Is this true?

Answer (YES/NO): NO